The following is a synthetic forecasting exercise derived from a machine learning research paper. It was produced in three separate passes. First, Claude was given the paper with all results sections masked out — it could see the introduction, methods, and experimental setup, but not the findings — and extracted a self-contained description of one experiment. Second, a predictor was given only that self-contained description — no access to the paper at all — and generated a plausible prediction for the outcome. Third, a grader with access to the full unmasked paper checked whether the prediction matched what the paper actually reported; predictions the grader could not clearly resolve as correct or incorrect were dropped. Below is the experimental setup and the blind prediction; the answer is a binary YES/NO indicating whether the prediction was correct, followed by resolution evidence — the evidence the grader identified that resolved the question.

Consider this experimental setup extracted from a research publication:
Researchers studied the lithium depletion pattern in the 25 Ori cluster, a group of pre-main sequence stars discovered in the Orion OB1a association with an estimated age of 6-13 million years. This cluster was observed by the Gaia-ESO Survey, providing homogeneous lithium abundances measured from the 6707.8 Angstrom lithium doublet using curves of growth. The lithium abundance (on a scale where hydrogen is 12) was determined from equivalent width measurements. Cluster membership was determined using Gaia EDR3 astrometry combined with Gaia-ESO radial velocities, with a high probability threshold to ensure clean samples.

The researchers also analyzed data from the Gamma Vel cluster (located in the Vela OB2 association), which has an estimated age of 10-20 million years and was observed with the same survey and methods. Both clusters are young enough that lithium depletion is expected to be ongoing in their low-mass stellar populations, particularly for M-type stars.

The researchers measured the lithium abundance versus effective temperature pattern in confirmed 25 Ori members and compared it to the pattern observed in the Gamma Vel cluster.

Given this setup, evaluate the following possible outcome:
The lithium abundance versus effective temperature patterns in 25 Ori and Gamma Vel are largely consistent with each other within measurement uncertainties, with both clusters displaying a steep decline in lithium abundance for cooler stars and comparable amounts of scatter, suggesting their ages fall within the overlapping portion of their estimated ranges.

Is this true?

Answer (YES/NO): YES